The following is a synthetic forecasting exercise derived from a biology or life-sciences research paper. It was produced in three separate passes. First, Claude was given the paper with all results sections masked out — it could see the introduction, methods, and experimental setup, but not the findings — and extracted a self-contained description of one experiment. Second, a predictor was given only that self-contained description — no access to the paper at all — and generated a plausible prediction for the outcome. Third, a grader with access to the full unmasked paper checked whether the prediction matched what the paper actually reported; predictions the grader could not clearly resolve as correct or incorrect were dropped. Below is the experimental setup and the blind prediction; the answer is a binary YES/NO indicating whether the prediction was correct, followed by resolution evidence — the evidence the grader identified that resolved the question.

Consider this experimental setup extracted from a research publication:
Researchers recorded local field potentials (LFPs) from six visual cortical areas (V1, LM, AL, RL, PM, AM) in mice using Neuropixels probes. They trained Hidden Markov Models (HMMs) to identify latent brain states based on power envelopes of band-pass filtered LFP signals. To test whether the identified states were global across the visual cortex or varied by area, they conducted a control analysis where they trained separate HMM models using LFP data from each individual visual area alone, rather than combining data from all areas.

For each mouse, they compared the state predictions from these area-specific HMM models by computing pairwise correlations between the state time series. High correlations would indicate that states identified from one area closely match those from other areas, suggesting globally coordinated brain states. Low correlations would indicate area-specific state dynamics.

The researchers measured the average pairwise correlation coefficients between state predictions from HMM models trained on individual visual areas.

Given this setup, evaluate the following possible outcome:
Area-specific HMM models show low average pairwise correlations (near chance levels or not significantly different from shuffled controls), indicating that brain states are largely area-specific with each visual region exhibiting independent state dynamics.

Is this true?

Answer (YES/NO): NO